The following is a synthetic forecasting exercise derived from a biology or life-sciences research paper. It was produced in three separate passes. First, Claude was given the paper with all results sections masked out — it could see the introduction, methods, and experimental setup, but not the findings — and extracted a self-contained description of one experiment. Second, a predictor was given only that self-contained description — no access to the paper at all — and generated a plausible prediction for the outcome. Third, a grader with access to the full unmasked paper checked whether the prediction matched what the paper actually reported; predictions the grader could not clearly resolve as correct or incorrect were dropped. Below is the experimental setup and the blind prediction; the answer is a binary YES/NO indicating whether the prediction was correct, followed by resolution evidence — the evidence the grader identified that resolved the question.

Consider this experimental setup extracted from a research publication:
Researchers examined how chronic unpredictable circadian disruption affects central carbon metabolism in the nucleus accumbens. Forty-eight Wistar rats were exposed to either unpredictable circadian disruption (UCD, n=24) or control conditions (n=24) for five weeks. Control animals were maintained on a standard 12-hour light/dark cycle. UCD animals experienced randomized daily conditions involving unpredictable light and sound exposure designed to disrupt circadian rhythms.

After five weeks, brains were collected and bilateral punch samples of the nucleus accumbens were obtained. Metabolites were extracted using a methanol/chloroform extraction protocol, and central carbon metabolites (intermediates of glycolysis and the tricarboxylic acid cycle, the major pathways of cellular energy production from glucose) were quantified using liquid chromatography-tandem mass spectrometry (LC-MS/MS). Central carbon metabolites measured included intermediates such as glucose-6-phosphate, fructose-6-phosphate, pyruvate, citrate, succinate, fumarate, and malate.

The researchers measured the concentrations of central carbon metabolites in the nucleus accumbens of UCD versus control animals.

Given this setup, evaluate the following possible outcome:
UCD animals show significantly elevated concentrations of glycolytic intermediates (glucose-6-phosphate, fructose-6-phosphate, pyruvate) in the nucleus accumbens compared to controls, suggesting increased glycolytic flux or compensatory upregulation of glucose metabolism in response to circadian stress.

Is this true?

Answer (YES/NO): NO